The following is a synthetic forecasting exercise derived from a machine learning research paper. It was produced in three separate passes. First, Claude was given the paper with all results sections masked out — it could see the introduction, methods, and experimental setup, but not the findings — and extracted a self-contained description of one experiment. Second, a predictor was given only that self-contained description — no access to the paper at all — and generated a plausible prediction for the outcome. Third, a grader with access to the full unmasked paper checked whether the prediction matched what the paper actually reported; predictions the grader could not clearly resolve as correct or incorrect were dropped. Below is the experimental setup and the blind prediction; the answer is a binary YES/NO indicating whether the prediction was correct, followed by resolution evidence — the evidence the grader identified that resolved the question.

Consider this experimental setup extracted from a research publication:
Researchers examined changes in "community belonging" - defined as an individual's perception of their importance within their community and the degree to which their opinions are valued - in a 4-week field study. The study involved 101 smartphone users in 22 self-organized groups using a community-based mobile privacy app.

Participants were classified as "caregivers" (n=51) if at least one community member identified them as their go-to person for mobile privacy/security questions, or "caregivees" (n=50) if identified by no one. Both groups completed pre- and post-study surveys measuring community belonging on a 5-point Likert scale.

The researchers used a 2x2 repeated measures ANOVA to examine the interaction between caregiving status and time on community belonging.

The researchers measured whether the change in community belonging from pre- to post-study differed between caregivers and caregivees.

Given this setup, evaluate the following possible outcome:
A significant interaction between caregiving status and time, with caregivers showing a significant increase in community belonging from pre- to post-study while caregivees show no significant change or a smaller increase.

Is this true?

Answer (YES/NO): NO